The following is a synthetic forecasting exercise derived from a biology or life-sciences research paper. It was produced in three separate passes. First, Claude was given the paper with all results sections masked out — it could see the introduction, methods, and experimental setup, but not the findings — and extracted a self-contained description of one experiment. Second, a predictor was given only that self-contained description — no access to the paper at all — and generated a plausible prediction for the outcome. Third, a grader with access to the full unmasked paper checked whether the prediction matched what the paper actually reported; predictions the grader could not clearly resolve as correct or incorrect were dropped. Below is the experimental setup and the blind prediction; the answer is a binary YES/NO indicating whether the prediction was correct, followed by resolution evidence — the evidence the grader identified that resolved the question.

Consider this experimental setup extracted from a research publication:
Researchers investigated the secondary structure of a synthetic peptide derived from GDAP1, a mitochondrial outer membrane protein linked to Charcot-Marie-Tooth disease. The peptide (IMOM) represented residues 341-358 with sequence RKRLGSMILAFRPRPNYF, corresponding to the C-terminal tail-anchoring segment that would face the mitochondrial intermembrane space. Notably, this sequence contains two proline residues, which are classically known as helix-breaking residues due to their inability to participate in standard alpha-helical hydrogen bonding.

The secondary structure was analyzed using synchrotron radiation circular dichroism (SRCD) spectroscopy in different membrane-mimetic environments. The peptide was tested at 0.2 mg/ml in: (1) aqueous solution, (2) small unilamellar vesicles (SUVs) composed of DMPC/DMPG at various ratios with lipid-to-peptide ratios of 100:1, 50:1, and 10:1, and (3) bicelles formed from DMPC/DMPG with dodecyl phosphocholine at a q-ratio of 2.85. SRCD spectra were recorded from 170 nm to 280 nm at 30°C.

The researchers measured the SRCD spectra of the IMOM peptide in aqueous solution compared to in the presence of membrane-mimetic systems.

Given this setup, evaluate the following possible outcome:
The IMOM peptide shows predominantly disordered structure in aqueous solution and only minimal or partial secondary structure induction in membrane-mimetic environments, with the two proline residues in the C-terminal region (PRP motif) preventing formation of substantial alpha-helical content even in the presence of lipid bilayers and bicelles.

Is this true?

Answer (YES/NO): NO